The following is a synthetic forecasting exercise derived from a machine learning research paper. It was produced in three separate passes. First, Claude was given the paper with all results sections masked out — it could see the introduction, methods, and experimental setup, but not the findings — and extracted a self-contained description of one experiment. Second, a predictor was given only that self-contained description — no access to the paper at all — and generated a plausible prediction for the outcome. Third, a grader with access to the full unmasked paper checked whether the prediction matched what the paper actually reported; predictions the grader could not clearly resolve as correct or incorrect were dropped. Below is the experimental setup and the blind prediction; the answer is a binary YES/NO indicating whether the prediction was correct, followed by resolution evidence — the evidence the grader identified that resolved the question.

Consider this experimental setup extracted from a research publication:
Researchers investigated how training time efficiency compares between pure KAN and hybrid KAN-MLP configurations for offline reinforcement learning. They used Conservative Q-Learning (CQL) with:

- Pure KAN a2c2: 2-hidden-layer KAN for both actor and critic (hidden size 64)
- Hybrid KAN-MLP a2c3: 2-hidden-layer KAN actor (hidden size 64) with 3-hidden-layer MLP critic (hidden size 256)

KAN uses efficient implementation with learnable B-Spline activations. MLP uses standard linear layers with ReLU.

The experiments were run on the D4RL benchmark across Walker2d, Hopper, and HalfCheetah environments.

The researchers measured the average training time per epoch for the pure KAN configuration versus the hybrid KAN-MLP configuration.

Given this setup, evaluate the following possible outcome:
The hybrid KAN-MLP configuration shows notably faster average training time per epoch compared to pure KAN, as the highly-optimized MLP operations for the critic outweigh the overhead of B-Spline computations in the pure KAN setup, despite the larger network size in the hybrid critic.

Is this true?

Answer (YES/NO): YES